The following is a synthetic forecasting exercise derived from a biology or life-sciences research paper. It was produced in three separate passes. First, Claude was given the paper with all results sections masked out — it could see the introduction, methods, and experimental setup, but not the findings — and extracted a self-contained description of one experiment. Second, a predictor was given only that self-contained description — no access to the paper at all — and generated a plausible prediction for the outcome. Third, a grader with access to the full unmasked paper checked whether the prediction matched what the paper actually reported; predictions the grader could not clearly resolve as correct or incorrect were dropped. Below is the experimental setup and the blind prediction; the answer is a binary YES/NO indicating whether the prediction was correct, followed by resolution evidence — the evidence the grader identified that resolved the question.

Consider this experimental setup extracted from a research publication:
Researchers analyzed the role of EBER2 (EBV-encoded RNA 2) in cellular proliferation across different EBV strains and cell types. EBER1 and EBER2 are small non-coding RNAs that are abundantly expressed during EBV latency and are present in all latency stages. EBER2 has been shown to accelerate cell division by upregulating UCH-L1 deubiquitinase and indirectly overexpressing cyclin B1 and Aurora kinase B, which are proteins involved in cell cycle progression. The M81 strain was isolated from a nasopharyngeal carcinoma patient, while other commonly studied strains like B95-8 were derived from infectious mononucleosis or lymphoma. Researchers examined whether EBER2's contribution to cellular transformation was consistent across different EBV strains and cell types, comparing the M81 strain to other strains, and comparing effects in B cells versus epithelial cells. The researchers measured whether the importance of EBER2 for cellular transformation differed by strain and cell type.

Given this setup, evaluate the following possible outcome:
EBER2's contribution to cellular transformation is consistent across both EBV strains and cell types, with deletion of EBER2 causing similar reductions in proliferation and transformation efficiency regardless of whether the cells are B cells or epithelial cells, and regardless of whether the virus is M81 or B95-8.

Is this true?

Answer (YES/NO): NO